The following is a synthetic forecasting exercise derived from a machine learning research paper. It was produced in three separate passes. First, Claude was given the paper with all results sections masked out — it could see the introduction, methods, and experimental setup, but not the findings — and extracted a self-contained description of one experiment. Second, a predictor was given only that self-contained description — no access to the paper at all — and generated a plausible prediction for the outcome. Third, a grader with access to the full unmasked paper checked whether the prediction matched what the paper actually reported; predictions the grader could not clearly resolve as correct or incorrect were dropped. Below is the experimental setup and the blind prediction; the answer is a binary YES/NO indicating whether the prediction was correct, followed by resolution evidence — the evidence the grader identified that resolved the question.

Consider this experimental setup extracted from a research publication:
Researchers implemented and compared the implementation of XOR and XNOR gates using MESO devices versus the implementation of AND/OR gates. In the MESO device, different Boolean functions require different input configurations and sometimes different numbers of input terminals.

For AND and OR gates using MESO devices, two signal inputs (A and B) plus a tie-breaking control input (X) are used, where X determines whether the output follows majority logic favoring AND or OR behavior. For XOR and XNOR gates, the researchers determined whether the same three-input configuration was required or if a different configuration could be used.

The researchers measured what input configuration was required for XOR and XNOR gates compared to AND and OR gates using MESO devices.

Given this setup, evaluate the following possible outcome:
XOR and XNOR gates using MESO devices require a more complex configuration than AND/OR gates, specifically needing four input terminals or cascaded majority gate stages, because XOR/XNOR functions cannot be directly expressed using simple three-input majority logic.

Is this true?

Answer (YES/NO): NO